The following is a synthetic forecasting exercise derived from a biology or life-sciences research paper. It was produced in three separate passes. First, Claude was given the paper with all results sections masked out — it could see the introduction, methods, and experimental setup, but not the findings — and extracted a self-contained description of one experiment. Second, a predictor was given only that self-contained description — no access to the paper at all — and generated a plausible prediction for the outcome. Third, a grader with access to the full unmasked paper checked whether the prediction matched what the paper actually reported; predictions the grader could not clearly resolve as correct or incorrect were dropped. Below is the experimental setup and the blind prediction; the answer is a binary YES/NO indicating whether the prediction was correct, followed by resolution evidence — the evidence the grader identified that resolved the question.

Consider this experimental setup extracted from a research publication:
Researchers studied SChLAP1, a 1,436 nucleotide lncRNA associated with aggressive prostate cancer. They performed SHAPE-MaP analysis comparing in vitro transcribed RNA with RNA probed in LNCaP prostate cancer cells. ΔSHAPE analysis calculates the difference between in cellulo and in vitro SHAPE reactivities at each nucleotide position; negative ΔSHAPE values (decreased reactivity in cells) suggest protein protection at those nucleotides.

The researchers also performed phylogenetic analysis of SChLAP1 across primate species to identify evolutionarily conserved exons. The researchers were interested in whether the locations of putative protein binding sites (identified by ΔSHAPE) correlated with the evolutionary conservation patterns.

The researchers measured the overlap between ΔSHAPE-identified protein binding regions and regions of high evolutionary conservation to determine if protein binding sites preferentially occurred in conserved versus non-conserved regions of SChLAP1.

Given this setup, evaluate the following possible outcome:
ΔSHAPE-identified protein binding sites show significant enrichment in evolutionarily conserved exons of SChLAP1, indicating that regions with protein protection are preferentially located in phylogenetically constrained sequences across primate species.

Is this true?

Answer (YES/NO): YES